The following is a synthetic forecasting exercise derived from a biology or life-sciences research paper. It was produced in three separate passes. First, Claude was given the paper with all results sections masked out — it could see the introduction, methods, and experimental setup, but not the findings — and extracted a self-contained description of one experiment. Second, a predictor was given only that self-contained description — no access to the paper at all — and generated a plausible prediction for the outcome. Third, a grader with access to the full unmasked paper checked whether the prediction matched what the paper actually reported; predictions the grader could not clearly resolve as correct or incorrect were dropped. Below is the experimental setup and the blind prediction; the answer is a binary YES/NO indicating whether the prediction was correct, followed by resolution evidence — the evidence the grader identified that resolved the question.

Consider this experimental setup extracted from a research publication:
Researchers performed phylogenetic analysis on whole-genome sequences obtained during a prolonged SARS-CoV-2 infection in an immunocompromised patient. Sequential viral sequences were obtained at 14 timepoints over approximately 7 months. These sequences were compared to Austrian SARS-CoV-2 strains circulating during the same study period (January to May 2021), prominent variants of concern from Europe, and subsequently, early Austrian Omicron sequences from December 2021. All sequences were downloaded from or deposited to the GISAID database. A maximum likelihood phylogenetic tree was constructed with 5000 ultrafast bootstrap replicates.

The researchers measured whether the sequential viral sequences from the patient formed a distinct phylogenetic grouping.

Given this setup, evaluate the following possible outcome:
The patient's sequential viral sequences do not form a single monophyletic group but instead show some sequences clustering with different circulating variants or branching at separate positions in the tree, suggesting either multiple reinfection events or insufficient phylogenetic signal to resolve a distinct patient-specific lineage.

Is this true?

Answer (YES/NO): NO